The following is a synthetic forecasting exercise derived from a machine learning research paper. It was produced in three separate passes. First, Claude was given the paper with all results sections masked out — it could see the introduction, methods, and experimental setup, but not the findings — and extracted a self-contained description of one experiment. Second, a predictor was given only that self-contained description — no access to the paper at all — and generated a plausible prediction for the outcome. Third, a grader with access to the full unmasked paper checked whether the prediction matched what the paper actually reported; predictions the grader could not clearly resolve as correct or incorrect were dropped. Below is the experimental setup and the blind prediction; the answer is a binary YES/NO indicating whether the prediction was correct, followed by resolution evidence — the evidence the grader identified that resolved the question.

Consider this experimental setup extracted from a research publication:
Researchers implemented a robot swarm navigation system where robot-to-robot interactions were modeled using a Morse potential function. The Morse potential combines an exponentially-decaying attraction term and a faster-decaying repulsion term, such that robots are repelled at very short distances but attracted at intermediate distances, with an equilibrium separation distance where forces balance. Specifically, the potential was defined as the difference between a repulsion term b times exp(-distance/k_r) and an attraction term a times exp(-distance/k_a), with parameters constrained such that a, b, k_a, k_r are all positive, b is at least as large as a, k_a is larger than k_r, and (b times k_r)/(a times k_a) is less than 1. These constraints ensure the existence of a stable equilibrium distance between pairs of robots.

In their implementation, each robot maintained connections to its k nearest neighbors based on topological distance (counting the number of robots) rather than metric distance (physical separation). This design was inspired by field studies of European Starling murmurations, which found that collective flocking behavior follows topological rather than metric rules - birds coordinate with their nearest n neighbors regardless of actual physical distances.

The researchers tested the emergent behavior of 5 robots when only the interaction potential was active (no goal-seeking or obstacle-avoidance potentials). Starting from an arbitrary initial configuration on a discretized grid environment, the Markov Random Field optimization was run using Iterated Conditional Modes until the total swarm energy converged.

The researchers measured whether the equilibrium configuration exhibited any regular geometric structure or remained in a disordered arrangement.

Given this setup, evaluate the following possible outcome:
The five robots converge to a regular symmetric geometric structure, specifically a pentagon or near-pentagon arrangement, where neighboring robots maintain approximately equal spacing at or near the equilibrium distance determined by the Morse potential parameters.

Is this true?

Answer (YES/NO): YES